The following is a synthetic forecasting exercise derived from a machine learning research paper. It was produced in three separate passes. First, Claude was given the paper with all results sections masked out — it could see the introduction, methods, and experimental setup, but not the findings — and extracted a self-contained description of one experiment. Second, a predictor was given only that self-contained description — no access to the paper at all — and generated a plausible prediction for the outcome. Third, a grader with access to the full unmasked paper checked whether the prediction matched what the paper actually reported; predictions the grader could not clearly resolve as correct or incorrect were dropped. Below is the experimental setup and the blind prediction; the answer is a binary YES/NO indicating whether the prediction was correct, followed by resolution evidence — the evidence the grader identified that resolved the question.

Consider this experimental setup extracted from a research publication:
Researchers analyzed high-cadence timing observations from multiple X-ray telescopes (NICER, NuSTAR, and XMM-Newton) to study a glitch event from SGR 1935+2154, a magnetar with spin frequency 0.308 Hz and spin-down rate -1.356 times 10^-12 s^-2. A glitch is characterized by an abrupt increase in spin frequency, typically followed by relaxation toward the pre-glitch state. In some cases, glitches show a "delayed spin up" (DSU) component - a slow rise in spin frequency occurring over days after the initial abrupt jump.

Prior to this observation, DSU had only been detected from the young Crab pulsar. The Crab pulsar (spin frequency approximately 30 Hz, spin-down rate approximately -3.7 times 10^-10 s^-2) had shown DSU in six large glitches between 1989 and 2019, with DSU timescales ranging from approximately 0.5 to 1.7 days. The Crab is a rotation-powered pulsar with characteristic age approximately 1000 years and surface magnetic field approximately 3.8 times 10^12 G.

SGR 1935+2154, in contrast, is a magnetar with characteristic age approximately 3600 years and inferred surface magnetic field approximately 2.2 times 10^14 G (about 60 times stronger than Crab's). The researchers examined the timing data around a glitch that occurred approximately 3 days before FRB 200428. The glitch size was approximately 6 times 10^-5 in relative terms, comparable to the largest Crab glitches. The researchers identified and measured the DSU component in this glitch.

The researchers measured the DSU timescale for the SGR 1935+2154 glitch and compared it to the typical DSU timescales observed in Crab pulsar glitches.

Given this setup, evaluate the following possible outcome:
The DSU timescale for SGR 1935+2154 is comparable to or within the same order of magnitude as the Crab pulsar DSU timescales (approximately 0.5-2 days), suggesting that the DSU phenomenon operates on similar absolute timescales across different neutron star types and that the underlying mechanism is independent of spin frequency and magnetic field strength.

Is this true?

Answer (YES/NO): NO